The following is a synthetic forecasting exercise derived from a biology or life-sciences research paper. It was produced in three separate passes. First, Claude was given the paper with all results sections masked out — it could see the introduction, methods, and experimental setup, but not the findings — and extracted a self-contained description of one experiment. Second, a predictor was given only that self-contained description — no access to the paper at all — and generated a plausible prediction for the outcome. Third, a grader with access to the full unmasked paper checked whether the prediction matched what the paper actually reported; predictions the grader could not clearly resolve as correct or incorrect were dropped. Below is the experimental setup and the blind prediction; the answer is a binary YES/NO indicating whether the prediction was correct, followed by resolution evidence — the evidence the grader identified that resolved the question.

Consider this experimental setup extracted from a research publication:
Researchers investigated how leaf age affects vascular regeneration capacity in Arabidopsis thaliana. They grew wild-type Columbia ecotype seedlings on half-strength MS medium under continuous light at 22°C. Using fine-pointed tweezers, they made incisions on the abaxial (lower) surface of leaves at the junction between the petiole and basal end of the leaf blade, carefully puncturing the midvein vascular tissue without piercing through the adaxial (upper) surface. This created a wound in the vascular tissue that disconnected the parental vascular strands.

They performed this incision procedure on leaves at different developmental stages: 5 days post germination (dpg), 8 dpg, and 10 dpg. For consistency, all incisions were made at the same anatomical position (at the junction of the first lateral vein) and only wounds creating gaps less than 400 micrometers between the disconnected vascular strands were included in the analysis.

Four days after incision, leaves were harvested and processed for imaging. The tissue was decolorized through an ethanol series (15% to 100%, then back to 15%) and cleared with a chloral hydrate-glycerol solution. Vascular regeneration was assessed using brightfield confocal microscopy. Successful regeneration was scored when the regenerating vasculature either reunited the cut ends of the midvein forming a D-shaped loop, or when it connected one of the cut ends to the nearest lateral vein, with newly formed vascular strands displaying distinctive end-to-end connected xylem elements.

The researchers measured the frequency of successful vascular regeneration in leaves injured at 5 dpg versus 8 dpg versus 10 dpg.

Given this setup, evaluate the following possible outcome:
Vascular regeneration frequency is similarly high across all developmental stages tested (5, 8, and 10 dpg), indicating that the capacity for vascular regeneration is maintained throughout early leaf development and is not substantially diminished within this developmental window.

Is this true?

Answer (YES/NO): NO